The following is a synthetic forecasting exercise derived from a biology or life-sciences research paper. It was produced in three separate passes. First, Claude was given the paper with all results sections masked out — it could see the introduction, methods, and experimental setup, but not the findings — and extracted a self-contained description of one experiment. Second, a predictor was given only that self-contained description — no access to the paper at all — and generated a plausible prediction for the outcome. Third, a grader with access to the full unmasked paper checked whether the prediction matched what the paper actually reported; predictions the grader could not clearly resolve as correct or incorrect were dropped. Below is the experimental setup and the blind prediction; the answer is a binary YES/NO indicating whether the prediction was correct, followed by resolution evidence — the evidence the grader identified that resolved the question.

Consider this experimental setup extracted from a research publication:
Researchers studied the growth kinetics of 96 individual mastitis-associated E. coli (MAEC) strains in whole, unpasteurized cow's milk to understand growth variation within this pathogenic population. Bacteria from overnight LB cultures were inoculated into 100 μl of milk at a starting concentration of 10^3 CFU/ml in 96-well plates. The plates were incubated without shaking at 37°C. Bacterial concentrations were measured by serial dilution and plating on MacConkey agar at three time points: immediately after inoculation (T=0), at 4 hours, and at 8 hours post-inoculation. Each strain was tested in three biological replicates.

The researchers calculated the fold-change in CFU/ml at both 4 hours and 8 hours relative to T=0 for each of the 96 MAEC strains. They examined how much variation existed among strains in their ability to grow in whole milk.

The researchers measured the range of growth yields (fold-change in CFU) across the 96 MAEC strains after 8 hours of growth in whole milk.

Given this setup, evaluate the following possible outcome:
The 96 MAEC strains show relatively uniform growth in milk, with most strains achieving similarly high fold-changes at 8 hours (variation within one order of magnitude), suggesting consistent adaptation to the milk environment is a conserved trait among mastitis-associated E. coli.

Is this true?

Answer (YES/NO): NO